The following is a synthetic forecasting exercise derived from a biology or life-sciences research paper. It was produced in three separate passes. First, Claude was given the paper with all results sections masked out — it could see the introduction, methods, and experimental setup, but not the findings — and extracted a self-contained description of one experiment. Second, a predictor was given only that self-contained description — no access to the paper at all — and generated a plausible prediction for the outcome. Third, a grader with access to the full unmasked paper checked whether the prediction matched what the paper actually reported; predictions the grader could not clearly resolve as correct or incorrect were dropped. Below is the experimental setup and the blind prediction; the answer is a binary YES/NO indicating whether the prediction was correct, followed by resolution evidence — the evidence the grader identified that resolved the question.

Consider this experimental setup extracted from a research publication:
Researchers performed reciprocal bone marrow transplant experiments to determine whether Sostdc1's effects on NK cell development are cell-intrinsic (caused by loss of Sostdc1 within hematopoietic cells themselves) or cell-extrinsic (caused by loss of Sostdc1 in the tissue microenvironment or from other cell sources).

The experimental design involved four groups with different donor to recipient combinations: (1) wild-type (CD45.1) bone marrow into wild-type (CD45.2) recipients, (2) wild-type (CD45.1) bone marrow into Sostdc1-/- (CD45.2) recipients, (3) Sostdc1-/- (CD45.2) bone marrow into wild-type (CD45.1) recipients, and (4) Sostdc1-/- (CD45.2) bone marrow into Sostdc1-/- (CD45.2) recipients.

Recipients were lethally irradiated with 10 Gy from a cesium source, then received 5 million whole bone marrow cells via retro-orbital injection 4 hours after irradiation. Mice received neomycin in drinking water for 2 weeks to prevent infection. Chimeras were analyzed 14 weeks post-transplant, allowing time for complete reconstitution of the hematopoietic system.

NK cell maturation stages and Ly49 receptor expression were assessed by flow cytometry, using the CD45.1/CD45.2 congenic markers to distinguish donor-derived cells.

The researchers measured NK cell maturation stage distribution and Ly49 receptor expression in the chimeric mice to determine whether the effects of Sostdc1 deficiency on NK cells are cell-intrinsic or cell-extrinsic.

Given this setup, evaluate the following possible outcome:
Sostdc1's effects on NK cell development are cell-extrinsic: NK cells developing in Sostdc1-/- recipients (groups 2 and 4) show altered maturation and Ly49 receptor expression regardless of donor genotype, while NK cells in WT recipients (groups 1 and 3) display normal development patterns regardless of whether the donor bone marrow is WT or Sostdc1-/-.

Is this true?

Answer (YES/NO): NO